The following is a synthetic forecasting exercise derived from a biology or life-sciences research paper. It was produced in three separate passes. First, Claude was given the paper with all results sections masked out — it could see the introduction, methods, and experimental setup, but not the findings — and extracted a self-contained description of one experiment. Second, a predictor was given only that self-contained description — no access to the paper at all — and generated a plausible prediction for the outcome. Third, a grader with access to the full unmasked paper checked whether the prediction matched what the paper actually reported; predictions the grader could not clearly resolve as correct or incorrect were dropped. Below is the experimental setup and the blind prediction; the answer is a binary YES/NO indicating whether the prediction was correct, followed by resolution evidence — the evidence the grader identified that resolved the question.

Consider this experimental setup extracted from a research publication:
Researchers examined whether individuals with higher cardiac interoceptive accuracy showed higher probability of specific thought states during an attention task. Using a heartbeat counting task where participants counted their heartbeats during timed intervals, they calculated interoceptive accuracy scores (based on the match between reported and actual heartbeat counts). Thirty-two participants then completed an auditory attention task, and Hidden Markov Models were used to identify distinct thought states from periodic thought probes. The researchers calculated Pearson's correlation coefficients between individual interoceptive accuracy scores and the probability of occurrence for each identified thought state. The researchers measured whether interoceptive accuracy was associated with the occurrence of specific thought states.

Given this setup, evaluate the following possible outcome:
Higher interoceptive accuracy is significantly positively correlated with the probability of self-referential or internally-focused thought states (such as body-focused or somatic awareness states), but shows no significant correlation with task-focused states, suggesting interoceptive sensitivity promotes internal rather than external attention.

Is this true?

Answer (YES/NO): NO